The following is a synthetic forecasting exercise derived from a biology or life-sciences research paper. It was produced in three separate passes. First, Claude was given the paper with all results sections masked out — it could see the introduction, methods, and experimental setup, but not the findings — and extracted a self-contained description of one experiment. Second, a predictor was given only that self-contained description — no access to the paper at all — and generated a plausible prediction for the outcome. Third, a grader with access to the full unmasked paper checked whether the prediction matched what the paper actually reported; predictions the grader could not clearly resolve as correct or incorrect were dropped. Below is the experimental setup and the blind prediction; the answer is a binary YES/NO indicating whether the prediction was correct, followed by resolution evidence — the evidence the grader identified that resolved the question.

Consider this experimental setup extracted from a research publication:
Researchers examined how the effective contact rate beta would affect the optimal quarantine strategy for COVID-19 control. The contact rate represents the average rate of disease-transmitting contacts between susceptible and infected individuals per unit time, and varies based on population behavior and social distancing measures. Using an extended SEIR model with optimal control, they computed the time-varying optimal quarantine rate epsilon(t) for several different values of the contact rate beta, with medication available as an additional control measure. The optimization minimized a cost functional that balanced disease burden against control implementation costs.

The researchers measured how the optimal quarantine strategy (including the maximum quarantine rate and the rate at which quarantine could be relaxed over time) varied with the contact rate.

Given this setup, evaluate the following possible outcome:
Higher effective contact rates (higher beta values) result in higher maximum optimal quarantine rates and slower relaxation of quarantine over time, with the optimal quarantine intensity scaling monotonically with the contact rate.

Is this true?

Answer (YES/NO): YES